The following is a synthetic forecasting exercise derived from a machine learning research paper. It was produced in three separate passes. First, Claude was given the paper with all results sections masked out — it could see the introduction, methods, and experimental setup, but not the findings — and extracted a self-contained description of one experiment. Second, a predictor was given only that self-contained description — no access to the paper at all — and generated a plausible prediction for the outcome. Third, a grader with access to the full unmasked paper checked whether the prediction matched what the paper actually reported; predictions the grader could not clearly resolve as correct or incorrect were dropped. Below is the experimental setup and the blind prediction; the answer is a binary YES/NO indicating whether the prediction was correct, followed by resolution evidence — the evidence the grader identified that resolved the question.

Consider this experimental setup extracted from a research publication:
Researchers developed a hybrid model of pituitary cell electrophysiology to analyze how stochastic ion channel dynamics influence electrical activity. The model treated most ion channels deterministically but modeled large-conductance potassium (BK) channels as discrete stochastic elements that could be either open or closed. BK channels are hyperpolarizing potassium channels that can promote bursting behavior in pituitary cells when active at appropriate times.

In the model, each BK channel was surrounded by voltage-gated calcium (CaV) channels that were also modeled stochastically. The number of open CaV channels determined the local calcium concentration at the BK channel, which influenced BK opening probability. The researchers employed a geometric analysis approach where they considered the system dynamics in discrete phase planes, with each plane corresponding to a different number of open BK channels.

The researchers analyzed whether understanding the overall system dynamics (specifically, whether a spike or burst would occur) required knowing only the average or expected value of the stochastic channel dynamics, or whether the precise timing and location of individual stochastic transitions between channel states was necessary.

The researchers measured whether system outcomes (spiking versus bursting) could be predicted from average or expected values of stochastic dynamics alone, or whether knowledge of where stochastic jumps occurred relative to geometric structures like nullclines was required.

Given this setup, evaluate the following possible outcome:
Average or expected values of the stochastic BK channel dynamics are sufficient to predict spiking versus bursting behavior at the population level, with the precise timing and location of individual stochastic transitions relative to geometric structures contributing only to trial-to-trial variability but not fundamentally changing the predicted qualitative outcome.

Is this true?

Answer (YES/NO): NO